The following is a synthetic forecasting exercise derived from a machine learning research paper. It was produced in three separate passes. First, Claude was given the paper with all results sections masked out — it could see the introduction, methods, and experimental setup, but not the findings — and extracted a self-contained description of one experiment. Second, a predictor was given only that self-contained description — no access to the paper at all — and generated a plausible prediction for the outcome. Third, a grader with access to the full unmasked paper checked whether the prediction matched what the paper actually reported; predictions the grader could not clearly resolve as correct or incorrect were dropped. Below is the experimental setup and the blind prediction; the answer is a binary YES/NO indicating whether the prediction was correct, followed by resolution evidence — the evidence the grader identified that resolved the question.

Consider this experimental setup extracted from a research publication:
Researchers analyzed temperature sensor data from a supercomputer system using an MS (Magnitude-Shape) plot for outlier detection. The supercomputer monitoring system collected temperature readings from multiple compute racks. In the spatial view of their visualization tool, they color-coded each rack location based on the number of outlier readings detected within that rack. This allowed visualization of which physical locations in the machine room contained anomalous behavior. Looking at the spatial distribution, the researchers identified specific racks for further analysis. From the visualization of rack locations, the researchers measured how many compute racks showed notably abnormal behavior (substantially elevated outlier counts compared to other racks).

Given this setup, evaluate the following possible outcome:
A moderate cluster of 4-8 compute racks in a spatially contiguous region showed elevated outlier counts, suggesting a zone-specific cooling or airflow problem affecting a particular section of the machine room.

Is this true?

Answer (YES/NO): NO